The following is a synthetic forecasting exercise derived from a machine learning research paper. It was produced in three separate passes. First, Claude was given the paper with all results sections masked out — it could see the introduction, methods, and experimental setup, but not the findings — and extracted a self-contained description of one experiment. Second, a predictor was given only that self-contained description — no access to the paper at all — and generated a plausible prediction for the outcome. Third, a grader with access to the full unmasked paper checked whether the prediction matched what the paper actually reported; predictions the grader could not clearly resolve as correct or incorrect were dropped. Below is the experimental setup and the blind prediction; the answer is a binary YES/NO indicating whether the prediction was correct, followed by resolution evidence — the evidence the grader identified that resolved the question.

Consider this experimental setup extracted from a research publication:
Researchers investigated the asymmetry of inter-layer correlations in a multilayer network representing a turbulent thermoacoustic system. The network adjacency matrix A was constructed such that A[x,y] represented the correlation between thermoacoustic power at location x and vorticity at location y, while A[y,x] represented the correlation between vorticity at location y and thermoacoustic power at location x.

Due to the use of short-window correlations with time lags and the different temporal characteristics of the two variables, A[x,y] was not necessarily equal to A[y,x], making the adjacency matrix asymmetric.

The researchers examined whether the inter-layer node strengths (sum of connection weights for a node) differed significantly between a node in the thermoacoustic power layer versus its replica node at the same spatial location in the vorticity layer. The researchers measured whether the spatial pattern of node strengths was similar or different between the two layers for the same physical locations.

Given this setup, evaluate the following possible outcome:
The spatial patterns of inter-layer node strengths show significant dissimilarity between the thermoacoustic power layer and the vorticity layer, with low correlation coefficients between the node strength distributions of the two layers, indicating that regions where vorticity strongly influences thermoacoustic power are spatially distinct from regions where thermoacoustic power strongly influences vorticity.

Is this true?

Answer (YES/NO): NO